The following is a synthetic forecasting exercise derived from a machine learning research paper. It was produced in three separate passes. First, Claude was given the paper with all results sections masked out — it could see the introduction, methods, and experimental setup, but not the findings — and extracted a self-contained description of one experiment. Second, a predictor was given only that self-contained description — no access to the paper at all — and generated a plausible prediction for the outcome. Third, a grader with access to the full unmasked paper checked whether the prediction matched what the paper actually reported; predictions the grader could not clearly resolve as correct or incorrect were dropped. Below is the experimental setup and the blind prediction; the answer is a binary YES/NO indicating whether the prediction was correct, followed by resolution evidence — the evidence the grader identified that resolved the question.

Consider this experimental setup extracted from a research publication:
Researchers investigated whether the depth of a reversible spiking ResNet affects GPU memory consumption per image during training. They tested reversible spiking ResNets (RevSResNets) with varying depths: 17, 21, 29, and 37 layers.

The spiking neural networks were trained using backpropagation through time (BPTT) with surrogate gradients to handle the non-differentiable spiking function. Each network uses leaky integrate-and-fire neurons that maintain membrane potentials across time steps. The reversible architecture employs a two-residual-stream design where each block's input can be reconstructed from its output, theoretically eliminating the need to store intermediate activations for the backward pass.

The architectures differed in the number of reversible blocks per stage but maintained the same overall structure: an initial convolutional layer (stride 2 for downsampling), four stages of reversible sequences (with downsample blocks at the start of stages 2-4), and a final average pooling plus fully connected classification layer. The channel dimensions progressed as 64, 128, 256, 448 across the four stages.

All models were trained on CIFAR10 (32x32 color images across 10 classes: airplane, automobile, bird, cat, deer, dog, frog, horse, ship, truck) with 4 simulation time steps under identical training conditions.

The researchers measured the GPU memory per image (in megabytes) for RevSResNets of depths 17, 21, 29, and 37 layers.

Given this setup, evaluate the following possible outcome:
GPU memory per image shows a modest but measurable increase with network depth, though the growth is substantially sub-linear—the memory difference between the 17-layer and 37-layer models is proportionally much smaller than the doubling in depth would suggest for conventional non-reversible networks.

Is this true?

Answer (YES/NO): NO